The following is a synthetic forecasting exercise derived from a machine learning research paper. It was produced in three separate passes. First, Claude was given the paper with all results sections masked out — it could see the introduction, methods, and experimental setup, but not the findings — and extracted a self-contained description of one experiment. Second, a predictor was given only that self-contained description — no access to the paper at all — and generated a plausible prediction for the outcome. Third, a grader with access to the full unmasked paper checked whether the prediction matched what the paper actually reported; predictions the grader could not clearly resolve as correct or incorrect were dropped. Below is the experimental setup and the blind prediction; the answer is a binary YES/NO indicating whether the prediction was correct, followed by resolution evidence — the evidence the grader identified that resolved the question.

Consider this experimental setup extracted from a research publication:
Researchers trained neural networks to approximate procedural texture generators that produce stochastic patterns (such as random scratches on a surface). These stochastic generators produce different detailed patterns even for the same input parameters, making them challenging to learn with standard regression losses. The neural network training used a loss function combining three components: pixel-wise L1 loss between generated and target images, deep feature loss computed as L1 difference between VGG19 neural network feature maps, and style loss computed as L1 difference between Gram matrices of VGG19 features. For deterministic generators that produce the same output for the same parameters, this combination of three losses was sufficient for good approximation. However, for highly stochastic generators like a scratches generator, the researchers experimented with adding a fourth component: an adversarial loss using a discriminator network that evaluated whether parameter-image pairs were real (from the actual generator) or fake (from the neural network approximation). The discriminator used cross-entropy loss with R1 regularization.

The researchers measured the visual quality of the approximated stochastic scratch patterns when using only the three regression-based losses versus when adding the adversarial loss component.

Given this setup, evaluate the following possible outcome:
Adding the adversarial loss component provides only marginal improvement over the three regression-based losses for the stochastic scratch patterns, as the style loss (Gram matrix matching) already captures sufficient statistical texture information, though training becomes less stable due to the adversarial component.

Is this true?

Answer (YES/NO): NO